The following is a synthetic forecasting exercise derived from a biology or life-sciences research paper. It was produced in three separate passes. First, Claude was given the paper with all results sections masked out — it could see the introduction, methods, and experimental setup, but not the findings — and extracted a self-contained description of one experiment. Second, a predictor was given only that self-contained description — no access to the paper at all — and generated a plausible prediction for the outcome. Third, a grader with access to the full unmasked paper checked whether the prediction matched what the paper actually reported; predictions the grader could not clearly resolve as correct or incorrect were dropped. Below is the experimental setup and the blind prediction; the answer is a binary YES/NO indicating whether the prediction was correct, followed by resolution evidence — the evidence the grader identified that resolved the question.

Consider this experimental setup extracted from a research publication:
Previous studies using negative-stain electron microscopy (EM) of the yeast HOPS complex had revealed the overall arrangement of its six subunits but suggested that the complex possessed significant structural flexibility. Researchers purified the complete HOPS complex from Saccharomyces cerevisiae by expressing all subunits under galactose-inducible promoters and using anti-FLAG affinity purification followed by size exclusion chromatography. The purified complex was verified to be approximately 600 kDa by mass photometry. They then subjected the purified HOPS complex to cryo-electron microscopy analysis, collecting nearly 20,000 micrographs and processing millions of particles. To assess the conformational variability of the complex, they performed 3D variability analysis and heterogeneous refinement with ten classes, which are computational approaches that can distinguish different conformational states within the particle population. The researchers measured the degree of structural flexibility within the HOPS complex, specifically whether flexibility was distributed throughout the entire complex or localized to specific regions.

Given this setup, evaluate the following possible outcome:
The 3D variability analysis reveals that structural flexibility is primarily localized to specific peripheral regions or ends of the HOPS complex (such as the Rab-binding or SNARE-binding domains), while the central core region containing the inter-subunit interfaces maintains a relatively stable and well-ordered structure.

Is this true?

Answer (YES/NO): NO